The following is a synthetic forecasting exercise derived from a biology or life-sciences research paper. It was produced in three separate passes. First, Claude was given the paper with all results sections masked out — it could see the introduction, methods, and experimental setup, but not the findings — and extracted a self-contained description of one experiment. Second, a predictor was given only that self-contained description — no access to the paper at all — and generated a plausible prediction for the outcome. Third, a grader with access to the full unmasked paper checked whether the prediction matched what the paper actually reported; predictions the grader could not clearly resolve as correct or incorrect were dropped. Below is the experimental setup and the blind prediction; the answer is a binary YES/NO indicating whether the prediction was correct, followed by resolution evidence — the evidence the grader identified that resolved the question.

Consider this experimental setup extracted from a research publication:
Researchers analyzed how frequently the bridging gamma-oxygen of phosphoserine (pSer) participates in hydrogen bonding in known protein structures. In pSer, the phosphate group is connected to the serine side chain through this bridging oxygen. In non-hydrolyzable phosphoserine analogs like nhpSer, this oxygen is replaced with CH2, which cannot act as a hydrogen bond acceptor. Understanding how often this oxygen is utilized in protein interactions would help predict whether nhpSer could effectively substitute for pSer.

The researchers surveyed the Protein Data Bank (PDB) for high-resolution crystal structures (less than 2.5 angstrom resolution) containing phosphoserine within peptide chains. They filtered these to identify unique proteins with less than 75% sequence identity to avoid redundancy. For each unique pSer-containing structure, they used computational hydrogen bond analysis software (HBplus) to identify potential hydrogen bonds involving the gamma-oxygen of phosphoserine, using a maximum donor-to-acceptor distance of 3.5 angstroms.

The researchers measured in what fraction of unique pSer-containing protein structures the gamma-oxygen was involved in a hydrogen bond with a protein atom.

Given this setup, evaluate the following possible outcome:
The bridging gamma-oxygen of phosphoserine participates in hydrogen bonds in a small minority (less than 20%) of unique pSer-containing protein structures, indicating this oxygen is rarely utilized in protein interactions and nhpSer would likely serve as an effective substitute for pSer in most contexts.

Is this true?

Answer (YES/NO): NO